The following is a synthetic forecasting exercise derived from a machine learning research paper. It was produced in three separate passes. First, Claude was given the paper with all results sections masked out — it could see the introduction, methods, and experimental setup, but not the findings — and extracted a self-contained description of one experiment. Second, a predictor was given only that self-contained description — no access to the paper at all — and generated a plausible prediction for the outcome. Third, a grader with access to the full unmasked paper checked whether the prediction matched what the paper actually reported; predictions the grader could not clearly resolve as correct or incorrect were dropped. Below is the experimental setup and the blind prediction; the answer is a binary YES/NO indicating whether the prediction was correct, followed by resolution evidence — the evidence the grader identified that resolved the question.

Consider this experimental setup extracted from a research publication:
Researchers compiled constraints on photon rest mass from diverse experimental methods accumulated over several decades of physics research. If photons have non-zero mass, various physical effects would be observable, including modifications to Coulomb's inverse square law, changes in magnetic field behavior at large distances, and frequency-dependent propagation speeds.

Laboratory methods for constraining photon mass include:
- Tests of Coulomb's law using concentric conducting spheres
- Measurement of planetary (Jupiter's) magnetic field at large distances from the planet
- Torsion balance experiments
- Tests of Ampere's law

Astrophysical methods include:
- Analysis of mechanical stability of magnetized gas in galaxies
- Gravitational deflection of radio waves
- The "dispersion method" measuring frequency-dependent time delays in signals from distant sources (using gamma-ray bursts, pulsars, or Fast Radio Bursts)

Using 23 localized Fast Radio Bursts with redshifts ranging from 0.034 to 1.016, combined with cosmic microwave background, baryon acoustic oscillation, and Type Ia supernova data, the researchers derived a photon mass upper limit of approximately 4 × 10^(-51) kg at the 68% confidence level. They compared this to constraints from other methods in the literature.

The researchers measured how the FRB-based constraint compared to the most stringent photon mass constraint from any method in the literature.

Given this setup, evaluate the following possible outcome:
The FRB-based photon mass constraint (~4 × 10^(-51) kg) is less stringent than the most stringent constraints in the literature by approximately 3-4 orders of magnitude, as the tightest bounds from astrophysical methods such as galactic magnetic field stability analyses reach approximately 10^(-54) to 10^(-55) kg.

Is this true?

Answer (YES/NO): NO